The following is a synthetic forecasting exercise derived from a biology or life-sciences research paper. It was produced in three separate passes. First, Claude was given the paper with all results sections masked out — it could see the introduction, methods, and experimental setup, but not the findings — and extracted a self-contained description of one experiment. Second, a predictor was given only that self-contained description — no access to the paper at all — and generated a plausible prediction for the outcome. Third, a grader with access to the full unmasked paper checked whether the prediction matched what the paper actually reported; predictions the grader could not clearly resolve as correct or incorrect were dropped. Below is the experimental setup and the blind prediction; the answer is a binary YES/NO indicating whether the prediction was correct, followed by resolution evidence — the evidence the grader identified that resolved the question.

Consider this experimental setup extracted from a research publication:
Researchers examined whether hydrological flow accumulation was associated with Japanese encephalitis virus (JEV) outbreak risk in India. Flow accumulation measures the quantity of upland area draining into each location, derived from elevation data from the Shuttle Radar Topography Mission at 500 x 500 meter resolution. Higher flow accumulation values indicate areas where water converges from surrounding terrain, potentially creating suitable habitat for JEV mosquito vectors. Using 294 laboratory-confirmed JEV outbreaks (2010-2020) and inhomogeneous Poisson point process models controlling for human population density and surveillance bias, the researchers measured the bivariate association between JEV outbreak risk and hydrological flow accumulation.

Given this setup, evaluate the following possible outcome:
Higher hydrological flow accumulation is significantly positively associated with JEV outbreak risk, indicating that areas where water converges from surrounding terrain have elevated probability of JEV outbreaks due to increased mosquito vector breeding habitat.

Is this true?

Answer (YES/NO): NO